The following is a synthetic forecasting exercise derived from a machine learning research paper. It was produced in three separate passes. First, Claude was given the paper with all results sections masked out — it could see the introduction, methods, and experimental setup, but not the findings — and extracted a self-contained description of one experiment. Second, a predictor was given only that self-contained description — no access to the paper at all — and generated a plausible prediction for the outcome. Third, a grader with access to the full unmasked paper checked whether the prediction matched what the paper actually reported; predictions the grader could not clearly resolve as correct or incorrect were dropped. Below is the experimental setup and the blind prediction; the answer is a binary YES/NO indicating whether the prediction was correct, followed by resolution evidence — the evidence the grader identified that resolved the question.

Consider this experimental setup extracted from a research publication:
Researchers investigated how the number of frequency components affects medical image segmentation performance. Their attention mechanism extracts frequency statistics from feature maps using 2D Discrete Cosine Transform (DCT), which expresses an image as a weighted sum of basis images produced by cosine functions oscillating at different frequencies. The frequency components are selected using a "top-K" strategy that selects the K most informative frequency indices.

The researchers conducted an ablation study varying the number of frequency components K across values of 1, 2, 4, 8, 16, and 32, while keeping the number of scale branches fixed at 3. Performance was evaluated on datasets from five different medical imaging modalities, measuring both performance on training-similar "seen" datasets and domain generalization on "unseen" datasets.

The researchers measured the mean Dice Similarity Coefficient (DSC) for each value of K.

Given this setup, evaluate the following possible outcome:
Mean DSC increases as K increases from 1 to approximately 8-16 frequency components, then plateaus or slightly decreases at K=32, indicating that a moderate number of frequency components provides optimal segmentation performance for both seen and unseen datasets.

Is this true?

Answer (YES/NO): NO